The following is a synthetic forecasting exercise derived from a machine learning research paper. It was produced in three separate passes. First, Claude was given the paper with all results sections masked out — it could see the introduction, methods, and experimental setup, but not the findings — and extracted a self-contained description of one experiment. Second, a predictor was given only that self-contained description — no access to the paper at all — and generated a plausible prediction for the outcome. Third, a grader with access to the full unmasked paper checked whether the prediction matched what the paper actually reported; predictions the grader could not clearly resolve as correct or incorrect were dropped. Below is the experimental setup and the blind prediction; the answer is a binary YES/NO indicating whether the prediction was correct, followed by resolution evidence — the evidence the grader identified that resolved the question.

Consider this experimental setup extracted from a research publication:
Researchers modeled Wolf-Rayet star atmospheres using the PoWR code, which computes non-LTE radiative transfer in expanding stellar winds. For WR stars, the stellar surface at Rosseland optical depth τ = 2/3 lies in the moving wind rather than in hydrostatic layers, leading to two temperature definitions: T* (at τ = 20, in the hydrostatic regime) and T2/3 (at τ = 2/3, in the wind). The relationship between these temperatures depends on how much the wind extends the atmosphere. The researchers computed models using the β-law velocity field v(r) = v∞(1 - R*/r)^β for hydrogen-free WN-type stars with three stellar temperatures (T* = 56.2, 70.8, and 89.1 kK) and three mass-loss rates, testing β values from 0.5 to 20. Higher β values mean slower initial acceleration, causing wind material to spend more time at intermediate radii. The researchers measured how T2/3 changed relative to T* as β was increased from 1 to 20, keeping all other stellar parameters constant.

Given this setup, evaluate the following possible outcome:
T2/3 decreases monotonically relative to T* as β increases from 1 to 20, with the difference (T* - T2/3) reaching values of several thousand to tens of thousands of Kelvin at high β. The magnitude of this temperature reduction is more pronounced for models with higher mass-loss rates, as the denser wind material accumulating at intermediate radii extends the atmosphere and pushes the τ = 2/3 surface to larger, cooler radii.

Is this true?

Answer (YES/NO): NO